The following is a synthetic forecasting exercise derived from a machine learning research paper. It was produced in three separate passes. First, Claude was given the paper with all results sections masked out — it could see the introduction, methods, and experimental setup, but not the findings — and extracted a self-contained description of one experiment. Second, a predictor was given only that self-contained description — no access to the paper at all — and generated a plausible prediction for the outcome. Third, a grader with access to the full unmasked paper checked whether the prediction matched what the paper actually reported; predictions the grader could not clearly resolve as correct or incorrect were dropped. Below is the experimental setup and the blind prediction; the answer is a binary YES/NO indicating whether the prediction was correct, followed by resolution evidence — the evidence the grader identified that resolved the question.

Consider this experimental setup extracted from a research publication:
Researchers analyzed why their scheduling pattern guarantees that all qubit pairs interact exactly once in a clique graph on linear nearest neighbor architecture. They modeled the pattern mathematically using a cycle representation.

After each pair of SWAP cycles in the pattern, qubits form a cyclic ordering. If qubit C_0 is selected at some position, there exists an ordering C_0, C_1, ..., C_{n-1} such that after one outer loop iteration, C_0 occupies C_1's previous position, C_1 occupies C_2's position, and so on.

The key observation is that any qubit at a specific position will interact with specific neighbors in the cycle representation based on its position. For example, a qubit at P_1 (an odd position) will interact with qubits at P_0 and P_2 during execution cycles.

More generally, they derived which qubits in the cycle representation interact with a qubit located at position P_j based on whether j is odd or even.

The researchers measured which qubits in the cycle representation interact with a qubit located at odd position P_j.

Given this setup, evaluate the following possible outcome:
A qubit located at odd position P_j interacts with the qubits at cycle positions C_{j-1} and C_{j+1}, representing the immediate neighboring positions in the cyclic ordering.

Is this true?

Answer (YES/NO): NO